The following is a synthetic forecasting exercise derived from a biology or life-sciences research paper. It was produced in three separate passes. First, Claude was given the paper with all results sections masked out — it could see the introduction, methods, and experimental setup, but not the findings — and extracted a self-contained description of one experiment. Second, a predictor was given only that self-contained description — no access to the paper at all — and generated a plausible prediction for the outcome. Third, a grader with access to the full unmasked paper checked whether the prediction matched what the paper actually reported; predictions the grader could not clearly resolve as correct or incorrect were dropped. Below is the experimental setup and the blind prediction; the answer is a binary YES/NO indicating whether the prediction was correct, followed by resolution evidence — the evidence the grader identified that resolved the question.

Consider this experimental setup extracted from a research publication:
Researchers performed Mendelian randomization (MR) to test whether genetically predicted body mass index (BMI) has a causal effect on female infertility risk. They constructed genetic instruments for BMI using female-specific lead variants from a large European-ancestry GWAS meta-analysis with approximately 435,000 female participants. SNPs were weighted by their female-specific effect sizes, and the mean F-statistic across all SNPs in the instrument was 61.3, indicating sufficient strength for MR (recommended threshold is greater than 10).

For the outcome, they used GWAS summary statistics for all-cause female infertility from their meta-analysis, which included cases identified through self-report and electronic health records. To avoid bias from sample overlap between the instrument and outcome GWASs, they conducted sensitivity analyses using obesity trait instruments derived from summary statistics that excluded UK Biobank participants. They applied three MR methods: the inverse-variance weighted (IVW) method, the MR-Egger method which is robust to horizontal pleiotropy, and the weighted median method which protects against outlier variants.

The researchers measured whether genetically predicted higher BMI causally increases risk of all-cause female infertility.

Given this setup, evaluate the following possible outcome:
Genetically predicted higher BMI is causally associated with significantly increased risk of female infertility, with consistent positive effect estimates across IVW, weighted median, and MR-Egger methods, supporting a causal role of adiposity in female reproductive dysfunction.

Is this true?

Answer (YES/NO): NO